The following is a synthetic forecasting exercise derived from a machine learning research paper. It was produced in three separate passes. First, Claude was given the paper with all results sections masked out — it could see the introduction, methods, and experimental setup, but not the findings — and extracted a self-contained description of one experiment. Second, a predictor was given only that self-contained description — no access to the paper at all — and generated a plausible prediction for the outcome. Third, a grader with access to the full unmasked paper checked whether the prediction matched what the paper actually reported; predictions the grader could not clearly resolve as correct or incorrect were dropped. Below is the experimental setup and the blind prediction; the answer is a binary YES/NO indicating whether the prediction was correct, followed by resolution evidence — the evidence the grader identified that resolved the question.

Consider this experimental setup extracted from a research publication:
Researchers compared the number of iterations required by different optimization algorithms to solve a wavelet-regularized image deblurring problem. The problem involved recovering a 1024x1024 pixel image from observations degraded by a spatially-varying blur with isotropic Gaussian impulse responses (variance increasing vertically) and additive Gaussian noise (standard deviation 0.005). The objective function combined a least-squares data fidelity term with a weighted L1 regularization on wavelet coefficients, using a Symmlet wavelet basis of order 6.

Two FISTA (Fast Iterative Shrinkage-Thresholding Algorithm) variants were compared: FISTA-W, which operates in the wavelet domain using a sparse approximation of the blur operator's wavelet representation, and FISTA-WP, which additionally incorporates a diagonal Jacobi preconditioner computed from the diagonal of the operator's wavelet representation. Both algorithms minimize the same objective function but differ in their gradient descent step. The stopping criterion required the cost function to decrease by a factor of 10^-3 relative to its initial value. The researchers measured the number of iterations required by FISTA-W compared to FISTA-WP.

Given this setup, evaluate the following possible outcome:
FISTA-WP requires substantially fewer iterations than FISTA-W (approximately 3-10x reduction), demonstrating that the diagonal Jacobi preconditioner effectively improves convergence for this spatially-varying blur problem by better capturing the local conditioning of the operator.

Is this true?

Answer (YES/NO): NO